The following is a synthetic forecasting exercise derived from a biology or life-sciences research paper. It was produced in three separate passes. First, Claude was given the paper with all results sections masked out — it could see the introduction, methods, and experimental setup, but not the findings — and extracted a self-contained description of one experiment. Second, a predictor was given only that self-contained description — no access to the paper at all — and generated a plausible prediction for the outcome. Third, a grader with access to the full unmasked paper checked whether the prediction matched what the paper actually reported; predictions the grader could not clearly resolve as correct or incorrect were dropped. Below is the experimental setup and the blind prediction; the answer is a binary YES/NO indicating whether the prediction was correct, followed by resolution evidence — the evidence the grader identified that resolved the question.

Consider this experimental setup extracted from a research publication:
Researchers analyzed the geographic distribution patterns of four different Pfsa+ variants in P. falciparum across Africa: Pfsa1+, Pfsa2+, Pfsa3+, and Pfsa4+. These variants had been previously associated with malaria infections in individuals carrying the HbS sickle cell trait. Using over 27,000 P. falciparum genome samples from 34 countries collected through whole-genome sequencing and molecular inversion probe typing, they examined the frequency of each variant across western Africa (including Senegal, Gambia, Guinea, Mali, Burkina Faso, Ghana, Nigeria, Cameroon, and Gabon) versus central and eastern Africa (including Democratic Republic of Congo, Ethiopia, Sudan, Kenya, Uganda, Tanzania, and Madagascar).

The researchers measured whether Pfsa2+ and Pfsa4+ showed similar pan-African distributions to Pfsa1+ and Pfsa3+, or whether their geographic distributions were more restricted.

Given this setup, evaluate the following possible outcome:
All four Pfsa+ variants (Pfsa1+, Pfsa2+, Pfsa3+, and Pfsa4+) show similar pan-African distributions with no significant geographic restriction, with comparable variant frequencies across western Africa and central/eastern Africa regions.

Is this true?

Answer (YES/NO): NO